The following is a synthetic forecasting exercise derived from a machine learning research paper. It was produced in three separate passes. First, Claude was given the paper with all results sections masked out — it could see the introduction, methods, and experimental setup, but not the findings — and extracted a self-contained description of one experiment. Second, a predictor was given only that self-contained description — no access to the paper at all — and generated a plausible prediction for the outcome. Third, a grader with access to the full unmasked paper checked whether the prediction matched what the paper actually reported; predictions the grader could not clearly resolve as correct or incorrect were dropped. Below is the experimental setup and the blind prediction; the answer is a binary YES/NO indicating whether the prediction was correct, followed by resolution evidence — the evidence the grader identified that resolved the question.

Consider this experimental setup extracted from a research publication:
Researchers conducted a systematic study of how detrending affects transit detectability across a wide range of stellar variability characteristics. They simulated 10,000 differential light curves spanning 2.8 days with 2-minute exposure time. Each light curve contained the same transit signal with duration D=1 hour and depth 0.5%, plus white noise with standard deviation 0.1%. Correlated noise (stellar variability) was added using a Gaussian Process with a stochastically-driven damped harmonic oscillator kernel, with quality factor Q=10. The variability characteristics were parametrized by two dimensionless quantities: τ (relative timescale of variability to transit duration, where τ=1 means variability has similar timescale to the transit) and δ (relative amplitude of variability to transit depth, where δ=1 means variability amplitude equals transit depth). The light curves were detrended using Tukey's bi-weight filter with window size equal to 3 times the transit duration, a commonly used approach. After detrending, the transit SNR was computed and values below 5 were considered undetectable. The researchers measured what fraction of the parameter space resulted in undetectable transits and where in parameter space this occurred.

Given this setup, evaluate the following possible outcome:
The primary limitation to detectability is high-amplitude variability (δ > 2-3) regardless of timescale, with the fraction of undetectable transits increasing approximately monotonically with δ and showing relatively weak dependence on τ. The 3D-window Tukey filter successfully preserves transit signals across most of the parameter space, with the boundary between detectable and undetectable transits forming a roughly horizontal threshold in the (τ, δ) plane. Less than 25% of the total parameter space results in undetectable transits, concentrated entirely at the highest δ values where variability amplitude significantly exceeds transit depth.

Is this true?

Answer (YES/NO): NO